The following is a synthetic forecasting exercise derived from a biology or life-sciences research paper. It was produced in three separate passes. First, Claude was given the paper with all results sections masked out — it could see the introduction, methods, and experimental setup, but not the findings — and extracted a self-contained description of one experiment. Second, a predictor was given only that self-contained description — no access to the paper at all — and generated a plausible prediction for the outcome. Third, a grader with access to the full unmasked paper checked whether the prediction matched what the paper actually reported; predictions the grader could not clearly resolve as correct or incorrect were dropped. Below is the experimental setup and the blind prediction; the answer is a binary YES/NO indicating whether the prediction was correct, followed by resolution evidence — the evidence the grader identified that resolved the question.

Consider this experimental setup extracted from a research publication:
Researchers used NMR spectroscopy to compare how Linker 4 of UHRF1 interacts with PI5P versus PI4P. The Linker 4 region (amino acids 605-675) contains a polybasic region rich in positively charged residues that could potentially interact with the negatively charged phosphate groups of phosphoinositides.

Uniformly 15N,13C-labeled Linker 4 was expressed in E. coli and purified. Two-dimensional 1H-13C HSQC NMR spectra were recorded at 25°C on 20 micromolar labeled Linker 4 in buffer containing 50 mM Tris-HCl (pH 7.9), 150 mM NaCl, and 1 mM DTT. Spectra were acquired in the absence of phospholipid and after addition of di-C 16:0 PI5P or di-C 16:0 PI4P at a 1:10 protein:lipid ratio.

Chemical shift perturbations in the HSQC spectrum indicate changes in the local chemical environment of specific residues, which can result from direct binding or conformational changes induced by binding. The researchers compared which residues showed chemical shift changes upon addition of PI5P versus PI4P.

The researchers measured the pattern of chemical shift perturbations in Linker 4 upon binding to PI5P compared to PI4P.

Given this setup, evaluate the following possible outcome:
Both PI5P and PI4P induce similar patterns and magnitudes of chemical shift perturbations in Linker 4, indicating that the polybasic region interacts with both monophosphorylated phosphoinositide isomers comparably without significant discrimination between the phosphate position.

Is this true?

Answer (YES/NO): NO